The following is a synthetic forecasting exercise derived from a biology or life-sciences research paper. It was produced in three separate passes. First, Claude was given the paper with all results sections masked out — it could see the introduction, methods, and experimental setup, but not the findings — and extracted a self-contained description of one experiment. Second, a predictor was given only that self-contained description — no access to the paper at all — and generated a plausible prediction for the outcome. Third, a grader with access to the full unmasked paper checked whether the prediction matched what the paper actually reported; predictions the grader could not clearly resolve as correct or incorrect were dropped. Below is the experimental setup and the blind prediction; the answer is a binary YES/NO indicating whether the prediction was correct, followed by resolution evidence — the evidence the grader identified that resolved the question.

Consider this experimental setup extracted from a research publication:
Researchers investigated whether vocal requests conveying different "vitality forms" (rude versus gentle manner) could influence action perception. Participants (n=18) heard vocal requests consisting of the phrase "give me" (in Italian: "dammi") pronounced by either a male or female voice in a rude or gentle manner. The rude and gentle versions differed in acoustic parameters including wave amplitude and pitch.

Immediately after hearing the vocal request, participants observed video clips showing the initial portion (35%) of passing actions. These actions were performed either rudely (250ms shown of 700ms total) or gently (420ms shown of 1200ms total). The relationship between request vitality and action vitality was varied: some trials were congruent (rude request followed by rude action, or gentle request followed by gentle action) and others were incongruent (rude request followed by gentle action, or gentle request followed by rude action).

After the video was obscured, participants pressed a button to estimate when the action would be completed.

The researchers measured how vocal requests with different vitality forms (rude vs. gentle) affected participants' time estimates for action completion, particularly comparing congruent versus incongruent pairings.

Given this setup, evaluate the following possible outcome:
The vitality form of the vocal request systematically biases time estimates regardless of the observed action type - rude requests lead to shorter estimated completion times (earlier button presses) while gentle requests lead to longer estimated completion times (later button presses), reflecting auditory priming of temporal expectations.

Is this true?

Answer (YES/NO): YES